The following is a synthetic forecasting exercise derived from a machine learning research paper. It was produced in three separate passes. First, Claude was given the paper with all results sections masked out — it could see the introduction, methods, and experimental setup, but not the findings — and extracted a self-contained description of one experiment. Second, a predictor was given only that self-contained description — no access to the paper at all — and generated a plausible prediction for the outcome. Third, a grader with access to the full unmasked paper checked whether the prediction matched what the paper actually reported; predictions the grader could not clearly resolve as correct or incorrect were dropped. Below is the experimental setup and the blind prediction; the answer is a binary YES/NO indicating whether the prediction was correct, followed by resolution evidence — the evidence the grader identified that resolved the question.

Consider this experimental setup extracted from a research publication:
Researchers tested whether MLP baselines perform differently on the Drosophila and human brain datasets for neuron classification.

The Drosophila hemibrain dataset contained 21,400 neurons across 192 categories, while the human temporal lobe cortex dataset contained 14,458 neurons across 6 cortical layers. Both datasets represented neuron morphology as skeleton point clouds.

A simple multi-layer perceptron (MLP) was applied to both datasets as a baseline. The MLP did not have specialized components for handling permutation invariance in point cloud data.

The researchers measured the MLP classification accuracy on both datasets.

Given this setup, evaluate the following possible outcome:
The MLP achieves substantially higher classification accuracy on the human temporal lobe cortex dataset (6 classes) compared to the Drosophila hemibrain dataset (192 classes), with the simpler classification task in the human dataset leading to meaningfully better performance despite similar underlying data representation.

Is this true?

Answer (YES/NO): YES